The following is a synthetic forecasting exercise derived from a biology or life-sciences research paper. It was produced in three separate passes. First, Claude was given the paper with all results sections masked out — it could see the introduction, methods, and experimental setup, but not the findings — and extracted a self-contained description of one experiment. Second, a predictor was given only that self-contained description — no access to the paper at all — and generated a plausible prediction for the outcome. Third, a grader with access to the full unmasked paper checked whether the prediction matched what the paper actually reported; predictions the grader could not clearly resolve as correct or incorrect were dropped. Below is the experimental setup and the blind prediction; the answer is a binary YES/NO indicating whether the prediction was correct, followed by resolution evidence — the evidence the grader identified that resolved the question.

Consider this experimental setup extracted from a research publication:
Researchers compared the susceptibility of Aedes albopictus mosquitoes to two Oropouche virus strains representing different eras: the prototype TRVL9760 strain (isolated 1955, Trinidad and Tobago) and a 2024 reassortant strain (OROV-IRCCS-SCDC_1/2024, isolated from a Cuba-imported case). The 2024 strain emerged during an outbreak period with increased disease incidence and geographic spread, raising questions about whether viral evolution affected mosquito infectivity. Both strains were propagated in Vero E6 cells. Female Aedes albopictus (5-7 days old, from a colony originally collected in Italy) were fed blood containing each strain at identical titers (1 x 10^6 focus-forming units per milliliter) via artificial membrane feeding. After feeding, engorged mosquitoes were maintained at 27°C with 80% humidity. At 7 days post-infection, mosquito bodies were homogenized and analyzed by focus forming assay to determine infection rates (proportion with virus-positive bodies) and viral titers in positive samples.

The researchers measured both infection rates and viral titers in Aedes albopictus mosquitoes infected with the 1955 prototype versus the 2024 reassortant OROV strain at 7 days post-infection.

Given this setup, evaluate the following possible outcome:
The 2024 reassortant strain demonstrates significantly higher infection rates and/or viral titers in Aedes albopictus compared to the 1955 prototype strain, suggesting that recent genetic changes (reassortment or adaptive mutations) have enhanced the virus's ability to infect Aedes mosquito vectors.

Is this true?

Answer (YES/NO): NO